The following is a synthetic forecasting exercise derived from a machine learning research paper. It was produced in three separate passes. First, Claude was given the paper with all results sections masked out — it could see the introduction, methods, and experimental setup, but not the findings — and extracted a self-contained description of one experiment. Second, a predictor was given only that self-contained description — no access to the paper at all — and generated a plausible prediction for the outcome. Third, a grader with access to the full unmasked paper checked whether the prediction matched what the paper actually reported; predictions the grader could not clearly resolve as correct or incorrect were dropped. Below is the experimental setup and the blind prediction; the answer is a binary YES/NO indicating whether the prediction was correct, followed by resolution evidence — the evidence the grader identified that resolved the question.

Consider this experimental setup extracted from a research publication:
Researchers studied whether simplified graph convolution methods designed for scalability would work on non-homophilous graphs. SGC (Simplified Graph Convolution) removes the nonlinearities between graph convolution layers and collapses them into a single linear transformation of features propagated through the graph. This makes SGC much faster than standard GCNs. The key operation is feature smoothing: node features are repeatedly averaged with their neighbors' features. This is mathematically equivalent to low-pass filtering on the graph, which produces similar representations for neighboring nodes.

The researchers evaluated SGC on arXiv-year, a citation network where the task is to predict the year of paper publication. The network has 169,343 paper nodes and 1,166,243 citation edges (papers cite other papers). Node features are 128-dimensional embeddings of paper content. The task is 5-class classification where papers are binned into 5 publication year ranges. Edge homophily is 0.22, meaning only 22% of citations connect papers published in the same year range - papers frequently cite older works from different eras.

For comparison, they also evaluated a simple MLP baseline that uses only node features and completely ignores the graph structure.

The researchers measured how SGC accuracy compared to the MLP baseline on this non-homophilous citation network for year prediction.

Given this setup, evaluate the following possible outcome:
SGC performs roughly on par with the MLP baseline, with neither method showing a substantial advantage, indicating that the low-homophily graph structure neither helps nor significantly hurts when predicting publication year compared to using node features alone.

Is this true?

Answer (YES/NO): NO